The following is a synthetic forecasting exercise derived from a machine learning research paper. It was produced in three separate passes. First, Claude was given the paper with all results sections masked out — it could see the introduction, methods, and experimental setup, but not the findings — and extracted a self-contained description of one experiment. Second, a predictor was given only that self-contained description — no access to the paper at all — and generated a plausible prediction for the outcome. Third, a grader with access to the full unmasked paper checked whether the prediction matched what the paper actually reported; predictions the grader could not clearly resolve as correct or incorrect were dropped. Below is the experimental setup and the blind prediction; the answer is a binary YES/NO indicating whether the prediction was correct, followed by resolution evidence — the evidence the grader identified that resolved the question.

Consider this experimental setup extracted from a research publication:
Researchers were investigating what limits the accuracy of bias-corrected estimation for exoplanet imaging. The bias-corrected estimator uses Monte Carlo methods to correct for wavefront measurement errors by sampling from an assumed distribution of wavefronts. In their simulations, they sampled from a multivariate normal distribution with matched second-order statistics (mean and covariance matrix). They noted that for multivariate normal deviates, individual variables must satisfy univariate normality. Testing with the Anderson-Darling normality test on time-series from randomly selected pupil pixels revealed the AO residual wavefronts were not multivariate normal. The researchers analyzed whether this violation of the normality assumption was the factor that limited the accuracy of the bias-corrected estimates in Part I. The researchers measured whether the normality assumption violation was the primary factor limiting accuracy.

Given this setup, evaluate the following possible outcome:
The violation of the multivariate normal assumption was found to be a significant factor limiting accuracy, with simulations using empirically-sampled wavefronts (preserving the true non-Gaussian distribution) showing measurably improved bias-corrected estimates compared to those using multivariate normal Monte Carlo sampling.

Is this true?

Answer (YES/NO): NO